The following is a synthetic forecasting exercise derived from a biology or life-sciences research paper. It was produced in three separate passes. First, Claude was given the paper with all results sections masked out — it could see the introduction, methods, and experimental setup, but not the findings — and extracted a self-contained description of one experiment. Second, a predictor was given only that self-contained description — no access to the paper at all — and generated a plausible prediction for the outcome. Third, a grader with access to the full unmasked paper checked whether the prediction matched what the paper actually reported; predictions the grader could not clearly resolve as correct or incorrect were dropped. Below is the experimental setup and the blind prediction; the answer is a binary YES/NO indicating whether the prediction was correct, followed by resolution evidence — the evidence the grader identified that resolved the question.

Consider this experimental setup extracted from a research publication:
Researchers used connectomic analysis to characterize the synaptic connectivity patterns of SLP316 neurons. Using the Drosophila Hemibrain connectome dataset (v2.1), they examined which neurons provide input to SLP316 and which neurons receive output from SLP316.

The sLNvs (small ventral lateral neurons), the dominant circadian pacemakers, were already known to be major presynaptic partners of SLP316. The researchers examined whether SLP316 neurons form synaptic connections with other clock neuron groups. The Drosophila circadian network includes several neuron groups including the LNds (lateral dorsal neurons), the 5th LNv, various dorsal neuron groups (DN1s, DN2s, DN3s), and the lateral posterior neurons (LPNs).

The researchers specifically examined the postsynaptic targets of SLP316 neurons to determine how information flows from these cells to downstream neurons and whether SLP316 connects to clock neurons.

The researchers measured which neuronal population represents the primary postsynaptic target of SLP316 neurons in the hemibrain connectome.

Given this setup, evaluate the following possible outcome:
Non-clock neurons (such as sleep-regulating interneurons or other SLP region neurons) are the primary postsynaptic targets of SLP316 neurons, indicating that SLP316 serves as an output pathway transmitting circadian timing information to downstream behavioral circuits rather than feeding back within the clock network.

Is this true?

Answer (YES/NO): NO